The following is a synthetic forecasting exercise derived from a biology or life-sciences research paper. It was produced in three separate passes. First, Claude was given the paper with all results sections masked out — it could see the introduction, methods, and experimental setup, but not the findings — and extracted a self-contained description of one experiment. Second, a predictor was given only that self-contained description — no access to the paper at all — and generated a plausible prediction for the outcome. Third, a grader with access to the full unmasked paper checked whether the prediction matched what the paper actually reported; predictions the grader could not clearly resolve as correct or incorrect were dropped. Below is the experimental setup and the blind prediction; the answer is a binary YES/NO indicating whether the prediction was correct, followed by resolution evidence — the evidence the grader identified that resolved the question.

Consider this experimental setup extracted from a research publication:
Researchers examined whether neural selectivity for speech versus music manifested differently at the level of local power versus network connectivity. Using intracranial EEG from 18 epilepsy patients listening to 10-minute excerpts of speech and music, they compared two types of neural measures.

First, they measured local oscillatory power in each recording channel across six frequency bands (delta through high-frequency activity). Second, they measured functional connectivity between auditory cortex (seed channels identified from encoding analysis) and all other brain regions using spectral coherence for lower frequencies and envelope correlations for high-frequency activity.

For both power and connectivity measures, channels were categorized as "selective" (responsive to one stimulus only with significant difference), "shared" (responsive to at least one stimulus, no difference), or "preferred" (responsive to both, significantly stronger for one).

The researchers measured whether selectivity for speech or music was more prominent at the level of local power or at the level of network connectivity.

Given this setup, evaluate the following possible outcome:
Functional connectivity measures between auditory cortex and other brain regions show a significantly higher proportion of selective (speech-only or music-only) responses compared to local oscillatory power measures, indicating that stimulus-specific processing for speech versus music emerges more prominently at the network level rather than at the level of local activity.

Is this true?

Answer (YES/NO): YES